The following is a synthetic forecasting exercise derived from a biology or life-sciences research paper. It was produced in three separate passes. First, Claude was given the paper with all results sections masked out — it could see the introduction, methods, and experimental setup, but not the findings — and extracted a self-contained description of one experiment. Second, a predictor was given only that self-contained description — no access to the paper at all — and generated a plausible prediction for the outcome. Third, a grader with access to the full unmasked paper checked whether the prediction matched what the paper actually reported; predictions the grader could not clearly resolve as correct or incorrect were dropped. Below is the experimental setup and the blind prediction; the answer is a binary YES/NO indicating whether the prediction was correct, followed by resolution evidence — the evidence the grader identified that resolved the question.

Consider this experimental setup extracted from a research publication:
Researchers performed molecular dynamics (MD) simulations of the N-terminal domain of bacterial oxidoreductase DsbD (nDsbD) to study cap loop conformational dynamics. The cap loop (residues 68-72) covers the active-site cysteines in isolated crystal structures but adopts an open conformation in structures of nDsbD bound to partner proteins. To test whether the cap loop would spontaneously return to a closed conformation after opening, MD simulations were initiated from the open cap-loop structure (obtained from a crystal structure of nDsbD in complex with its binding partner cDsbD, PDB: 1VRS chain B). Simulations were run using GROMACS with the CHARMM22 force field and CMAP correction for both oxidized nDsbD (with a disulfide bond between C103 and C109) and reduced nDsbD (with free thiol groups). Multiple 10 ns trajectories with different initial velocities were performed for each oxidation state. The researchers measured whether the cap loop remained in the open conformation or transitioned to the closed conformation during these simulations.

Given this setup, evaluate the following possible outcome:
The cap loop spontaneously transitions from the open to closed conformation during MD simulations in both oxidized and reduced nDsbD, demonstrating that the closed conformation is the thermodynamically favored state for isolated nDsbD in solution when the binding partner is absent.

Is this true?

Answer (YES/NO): YES